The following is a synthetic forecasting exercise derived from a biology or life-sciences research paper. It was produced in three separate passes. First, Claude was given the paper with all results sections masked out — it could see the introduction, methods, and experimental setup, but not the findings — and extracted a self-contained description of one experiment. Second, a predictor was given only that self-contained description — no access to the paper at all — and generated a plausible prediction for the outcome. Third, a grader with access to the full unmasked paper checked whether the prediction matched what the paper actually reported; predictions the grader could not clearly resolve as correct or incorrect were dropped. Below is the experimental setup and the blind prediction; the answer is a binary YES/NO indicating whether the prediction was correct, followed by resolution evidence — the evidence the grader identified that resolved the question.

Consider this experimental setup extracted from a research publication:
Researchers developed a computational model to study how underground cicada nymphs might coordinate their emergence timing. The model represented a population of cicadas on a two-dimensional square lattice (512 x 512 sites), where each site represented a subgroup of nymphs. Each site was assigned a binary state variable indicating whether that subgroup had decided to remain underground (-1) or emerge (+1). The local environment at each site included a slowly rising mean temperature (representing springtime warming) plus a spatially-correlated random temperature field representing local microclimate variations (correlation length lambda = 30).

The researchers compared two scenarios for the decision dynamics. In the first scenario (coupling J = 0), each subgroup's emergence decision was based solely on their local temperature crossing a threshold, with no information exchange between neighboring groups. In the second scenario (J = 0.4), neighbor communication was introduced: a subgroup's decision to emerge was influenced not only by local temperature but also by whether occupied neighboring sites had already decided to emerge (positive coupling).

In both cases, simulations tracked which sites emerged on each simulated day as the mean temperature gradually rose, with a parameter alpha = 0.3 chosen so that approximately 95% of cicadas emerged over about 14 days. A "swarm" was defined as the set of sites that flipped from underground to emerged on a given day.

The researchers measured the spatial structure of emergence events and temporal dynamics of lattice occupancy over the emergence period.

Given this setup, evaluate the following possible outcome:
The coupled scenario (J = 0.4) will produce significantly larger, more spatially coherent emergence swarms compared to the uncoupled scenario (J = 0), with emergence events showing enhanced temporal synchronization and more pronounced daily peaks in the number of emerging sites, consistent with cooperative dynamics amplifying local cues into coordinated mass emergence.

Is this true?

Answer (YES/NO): YES